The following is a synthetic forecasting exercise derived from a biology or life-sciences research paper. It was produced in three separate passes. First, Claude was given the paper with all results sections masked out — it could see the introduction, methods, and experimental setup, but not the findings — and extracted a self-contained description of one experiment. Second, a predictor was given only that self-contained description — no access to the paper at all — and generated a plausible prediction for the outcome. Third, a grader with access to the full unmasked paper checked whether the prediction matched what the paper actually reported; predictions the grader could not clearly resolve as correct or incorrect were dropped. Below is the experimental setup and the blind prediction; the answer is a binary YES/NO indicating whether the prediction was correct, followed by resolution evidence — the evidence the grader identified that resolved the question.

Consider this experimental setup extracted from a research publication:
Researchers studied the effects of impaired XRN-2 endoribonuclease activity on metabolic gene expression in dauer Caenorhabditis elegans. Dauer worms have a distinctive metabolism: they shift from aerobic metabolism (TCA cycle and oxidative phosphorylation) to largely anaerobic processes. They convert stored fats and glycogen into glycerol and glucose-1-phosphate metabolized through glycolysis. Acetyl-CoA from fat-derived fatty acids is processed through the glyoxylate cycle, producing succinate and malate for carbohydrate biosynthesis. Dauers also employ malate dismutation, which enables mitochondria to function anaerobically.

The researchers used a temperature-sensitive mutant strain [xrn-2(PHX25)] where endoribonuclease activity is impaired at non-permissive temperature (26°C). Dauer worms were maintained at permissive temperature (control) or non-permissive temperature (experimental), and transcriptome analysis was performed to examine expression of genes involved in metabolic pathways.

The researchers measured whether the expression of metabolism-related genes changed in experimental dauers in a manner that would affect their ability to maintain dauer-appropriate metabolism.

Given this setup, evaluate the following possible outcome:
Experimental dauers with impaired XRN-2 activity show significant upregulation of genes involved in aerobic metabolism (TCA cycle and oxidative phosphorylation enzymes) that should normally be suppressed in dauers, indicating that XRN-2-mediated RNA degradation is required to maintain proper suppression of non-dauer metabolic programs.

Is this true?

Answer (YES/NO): YES